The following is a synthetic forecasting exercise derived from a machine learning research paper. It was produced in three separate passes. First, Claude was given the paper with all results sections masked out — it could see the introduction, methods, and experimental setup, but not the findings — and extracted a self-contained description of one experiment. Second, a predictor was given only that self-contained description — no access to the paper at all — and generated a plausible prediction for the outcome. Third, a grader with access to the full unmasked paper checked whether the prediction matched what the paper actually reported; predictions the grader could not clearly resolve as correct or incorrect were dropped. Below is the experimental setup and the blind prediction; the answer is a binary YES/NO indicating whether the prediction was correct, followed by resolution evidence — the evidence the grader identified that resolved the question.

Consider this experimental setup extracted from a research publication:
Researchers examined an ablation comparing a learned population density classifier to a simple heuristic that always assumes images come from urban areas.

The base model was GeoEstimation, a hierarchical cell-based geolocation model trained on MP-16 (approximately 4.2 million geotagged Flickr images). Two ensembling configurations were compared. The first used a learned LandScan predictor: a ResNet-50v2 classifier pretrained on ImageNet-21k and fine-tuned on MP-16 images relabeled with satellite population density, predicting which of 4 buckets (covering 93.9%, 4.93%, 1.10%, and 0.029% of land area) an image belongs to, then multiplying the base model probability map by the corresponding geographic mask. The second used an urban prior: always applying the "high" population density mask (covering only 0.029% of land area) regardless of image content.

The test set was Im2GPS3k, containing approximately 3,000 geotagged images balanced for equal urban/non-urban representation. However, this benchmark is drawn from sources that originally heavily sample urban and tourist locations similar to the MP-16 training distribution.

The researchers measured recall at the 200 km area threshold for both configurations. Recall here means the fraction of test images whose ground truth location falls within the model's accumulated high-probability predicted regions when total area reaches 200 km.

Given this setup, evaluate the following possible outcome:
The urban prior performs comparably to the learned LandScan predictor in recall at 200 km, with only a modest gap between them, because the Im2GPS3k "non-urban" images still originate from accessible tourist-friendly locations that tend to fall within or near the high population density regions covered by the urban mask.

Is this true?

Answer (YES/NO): NO